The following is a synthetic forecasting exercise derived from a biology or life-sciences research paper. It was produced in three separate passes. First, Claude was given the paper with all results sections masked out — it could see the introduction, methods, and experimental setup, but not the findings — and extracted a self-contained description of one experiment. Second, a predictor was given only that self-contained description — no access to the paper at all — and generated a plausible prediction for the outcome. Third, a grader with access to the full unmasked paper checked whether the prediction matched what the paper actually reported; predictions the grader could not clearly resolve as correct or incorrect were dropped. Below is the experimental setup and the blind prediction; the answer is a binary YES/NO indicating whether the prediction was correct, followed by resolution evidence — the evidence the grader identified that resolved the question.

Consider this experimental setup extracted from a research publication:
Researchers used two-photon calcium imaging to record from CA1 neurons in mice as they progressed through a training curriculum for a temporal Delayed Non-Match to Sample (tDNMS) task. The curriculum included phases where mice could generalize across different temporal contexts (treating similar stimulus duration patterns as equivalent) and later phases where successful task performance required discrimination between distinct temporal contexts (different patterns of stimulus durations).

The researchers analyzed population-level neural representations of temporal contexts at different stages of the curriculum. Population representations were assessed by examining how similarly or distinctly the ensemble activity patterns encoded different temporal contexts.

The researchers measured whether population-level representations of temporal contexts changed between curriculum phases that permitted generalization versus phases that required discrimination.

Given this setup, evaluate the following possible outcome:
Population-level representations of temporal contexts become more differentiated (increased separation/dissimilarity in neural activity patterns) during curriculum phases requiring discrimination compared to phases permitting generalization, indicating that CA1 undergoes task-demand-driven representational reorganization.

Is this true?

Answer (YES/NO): YES